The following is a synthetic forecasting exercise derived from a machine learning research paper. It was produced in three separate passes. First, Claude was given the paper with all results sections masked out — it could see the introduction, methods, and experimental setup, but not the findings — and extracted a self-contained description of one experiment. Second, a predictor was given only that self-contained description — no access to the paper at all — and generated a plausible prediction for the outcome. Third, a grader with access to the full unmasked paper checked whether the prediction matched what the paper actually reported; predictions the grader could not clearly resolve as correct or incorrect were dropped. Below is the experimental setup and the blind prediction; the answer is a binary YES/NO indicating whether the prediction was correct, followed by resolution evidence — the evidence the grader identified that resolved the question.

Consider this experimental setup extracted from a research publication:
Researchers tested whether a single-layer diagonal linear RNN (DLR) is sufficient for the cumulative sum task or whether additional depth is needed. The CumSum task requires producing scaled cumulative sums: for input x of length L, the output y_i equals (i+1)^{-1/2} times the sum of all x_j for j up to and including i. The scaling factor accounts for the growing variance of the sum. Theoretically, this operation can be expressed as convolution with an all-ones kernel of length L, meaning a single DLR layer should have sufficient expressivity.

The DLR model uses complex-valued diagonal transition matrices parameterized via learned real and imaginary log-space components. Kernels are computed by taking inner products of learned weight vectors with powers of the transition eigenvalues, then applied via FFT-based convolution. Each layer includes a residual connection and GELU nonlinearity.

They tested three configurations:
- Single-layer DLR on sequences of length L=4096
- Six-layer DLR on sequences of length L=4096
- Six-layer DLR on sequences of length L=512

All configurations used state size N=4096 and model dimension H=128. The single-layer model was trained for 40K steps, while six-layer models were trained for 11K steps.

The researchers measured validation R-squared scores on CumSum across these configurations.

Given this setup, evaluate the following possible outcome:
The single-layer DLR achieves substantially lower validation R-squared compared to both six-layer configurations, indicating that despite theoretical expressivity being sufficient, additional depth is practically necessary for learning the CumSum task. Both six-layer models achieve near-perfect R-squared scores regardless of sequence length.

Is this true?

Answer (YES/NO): NO